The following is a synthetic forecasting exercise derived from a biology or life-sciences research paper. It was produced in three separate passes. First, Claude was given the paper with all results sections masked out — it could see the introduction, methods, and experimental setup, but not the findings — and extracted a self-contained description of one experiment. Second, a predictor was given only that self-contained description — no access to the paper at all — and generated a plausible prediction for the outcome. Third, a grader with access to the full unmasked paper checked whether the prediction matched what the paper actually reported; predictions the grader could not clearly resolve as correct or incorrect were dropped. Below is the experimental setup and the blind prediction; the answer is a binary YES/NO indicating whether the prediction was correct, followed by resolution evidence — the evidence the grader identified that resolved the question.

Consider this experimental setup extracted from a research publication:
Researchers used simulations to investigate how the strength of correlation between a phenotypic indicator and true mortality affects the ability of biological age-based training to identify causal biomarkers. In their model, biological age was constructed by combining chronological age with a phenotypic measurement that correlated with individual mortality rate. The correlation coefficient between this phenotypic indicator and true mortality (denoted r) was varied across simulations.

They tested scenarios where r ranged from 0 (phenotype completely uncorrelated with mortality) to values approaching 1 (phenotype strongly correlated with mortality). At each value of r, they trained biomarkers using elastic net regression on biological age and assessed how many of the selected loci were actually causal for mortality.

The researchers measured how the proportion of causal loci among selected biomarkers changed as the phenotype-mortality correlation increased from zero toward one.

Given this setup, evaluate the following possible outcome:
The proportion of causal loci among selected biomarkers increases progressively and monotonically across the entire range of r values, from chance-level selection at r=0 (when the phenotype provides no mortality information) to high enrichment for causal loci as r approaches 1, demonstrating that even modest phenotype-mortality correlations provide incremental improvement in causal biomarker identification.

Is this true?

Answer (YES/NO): NO